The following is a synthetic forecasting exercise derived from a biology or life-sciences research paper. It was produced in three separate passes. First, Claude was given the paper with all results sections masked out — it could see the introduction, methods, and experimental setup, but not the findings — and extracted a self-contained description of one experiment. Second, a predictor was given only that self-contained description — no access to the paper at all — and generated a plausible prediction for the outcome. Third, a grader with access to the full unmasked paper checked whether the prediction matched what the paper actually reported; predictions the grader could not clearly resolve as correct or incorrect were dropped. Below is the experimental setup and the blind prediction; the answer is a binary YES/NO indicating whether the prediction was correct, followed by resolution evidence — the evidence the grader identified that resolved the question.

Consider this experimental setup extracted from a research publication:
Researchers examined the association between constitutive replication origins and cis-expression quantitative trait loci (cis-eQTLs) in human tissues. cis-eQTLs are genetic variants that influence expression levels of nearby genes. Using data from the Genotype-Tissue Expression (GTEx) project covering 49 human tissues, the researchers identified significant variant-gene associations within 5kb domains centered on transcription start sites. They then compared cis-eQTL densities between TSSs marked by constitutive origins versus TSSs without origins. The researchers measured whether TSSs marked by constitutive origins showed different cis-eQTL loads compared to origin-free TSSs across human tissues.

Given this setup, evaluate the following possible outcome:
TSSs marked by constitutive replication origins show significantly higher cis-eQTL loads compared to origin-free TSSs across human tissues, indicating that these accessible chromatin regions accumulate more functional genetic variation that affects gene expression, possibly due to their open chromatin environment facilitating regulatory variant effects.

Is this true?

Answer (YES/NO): YES